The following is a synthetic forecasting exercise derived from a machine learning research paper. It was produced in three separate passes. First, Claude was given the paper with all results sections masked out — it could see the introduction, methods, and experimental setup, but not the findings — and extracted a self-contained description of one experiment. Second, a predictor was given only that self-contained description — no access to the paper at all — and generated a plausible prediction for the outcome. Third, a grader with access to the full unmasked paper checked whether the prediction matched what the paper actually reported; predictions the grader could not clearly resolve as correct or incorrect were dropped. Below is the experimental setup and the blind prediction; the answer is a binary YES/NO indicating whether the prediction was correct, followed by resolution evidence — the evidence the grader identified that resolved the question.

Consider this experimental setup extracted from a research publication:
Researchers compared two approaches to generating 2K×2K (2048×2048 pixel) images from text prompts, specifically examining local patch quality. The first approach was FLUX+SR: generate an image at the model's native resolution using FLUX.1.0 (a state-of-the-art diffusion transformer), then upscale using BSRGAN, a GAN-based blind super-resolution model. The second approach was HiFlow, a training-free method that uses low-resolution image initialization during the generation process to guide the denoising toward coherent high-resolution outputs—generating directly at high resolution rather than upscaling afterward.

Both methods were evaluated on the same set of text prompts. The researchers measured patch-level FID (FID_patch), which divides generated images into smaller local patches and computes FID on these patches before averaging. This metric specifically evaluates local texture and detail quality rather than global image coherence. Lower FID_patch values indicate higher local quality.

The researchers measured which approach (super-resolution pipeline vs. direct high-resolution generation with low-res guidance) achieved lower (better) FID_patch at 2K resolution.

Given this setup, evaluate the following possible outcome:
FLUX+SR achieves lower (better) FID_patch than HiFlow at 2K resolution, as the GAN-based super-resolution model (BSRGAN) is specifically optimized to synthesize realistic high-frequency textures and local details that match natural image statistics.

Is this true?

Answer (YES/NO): NO